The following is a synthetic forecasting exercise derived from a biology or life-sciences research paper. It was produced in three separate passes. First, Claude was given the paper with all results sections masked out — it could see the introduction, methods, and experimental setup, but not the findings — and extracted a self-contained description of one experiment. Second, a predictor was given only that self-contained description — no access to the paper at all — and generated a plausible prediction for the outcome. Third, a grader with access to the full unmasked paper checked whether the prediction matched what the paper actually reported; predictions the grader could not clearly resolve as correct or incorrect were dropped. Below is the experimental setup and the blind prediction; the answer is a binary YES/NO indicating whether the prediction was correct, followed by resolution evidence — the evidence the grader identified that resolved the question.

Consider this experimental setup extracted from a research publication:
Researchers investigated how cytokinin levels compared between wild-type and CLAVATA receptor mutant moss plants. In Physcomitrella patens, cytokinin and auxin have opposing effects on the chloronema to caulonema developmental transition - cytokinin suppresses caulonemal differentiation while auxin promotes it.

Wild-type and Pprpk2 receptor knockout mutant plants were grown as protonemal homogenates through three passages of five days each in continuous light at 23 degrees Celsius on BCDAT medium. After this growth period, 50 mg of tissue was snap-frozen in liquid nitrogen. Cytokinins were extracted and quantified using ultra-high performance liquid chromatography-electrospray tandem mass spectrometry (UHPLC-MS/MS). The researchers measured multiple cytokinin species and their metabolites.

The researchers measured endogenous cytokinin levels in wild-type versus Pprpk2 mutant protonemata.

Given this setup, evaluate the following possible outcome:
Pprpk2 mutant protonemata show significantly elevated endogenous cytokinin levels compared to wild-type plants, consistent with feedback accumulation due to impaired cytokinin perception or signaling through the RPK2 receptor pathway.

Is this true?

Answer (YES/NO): NO